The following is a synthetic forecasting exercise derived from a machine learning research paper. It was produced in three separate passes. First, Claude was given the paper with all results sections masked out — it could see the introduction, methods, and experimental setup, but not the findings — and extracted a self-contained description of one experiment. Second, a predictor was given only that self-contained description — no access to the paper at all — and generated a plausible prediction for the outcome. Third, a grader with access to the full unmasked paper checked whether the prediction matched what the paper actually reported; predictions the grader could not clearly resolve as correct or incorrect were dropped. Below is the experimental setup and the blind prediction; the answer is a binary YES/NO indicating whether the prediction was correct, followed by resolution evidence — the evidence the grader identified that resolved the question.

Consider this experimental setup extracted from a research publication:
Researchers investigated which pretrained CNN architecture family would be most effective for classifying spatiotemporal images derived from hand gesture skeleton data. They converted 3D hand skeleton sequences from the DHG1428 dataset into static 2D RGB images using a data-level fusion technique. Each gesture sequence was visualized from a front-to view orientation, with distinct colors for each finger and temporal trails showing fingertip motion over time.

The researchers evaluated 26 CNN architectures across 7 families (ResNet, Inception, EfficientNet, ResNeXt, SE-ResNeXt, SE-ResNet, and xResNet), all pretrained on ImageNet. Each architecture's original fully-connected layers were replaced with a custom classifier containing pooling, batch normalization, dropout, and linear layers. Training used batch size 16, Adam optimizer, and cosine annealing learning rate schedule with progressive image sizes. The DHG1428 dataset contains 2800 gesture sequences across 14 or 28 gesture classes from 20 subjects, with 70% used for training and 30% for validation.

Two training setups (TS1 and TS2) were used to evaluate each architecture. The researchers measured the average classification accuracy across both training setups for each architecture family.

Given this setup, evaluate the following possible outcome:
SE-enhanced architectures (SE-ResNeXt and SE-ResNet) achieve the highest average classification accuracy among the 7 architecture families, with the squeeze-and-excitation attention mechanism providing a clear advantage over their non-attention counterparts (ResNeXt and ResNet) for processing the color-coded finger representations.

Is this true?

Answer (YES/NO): NO